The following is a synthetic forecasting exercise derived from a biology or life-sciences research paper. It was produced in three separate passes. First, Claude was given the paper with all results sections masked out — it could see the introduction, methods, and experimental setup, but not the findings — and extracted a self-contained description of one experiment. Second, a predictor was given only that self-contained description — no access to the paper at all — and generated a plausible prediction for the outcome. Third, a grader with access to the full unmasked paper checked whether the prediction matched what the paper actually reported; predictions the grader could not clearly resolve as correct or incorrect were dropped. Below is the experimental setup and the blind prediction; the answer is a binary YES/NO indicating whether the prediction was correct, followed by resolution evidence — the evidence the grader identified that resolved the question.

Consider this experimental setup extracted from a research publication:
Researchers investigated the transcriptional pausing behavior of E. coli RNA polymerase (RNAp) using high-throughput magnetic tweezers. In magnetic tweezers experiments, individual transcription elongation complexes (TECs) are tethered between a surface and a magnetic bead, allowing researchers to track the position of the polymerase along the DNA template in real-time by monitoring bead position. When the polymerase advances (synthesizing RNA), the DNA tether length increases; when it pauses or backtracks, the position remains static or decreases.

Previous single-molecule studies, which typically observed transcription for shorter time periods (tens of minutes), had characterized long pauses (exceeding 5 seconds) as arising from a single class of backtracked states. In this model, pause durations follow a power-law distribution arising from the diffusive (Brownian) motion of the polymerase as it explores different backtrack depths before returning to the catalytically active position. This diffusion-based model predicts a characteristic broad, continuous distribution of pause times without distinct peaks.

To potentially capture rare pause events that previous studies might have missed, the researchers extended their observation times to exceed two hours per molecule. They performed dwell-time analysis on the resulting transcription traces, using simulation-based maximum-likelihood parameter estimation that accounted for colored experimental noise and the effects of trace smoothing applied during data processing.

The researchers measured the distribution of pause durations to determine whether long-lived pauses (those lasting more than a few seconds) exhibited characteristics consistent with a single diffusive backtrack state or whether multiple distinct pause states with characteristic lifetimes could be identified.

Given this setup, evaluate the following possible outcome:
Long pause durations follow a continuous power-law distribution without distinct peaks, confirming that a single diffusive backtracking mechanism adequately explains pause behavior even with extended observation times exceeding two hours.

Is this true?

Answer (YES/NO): NO